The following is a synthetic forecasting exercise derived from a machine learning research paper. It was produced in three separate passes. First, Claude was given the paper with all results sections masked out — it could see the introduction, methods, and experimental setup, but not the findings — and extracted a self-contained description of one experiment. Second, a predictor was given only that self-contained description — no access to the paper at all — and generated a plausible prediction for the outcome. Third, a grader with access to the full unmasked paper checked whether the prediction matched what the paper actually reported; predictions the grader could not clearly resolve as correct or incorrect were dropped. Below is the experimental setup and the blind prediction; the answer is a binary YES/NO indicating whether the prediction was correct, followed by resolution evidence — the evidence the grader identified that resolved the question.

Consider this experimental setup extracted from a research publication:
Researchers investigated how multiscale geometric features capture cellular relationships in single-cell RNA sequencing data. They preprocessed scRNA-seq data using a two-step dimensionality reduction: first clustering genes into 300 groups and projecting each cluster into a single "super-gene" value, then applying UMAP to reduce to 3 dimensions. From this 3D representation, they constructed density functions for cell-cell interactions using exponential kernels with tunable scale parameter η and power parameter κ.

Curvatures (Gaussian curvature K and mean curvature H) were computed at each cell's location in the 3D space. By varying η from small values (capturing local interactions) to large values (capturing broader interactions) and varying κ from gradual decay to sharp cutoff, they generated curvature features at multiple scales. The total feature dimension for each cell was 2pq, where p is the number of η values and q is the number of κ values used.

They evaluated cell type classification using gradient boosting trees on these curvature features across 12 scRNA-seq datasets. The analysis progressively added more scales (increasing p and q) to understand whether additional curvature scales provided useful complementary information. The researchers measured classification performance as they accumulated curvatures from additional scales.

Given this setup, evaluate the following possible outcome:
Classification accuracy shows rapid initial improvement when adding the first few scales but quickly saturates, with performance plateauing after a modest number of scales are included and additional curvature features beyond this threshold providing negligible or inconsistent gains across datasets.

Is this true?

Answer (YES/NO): NO